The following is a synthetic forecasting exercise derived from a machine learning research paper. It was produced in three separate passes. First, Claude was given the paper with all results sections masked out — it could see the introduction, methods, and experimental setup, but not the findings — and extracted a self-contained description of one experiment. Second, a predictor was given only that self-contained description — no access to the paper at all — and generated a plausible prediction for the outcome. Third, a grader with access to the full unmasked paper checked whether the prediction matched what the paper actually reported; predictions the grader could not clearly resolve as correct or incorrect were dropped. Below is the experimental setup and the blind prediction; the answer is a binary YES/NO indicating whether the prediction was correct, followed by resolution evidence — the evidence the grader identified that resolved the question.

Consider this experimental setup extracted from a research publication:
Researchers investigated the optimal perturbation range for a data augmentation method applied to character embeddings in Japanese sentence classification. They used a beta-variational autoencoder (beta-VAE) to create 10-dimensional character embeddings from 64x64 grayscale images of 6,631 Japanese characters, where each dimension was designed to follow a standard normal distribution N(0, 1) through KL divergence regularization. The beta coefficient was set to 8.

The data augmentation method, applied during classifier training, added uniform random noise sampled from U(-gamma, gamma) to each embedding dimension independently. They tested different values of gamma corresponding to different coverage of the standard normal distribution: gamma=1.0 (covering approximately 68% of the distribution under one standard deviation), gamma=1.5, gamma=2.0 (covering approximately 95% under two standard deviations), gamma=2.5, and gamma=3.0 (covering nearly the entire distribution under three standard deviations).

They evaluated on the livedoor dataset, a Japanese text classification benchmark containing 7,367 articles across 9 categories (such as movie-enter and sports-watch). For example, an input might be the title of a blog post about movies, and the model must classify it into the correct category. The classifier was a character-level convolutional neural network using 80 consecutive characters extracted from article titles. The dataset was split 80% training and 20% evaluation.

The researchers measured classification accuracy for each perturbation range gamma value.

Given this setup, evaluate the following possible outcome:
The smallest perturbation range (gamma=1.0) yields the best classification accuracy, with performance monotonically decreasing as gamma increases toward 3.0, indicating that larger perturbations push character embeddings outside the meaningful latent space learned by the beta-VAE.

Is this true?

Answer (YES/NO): NO